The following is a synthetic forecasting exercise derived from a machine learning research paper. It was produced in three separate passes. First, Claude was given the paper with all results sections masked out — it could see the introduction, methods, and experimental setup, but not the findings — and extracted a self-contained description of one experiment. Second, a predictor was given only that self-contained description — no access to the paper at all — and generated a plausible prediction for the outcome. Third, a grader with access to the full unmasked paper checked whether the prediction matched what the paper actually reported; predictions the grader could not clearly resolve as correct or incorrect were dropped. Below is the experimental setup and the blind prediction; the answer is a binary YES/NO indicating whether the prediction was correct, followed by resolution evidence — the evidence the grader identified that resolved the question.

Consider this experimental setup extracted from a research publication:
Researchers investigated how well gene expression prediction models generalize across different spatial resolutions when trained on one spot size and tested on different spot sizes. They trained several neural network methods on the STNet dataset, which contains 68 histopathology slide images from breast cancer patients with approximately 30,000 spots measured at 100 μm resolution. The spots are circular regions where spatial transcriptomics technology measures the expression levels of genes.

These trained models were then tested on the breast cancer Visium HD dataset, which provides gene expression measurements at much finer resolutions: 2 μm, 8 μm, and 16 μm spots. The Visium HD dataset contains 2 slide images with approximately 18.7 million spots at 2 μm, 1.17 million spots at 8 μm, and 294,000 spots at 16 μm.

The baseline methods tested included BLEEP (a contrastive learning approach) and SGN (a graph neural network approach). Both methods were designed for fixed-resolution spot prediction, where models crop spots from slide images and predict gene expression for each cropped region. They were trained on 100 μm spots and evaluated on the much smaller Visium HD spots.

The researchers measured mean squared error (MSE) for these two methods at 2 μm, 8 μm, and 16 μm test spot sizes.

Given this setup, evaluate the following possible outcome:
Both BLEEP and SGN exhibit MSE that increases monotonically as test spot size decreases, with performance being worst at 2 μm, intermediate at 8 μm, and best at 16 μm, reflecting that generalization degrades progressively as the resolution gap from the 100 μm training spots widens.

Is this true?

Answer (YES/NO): YES